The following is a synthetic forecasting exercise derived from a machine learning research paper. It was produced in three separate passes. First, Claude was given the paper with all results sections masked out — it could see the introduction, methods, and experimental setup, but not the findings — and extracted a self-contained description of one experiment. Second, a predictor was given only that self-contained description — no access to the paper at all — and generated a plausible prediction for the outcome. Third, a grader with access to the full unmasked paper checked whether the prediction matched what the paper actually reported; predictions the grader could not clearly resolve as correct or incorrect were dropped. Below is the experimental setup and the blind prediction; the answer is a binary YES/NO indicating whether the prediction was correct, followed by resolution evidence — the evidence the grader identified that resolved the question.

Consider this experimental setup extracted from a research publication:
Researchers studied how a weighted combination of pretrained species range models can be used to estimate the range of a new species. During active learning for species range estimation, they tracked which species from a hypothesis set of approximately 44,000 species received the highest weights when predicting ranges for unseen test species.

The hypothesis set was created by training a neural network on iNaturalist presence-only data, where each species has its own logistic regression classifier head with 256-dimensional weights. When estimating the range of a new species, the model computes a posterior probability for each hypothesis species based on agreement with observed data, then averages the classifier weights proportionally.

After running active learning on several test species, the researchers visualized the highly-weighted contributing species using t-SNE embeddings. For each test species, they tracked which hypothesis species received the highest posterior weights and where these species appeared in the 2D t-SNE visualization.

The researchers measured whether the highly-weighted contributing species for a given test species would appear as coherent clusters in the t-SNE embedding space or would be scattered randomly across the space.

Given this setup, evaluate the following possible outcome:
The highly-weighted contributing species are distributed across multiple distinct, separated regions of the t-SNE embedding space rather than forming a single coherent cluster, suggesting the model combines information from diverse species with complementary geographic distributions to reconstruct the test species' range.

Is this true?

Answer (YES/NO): YES